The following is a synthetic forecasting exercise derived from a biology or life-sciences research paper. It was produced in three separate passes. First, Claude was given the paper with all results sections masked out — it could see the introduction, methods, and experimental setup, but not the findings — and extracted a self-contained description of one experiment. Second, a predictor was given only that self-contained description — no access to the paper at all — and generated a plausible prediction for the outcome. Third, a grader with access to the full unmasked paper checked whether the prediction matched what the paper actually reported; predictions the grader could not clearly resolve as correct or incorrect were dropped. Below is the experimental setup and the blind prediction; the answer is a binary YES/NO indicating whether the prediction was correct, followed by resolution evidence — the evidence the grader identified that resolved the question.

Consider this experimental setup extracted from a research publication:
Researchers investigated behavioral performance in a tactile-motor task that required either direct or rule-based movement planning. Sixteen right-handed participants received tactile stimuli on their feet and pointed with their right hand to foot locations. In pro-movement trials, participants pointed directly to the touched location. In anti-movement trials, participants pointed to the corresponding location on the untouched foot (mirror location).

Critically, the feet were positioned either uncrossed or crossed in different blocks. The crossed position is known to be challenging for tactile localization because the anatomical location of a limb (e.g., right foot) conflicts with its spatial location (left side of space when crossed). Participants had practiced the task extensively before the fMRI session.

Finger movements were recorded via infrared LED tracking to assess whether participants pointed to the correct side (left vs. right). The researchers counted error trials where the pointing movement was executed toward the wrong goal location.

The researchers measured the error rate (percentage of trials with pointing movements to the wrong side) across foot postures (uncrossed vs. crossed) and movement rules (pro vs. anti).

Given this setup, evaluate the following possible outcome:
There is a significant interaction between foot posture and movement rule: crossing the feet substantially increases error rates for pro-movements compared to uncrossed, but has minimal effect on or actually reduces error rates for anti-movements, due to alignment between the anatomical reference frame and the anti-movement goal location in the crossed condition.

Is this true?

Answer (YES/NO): NO